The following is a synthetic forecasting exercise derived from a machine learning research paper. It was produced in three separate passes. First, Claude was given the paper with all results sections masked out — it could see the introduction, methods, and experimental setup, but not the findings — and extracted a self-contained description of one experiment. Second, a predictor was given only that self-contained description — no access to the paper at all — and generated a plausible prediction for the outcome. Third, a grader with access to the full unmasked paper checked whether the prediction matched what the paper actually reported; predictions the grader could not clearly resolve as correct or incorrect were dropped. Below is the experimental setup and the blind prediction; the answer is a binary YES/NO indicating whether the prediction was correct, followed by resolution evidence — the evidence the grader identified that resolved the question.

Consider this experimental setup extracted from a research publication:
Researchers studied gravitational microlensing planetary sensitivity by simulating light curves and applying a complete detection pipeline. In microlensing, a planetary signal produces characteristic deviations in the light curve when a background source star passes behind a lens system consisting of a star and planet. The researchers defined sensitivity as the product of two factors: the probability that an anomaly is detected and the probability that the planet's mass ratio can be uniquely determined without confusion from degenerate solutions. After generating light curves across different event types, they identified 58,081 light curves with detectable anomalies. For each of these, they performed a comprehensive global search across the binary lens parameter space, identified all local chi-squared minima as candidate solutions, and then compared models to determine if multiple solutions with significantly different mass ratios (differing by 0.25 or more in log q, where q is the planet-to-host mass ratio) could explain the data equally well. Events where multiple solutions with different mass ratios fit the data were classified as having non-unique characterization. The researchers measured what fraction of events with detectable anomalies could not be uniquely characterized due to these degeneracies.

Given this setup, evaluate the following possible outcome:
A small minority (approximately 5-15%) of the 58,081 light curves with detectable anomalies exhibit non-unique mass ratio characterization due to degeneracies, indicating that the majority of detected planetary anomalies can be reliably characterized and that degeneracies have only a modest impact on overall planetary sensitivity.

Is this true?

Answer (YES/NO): NO